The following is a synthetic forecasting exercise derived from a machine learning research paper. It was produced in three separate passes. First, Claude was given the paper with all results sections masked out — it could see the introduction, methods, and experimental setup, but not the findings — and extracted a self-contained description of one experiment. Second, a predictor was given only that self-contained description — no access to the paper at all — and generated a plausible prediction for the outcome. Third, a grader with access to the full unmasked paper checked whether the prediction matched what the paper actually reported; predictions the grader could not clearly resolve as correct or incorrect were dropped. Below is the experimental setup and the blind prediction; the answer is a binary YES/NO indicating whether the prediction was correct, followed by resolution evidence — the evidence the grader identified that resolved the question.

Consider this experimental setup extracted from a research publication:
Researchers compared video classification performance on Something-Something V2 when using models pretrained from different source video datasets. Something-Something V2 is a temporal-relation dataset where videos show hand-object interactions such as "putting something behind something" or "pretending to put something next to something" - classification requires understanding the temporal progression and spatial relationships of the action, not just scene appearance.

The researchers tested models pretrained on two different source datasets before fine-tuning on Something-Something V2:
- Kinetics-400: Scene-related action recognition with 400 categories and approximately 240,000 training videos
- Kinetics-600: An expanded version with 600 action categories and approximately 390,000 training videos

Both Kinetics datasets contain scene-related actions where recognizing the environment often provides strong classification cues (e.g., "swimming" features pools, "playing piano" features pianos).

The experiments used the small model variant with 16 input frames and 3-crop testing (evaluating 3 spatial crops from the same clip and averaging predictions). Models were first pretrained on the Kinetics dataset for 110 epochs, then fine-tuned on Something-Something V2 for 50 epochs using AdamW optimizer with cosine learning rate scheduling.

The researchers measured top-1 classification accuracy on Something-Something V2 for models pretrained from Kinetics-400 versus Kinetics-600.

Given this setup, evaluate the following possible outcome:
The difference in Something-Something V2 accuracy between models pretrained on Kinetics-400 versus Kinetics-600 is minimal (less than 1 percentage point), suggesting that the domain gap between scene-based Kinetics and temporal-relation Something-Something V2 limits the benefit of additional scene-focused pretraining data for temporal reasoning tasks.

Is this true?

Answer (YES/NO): NO